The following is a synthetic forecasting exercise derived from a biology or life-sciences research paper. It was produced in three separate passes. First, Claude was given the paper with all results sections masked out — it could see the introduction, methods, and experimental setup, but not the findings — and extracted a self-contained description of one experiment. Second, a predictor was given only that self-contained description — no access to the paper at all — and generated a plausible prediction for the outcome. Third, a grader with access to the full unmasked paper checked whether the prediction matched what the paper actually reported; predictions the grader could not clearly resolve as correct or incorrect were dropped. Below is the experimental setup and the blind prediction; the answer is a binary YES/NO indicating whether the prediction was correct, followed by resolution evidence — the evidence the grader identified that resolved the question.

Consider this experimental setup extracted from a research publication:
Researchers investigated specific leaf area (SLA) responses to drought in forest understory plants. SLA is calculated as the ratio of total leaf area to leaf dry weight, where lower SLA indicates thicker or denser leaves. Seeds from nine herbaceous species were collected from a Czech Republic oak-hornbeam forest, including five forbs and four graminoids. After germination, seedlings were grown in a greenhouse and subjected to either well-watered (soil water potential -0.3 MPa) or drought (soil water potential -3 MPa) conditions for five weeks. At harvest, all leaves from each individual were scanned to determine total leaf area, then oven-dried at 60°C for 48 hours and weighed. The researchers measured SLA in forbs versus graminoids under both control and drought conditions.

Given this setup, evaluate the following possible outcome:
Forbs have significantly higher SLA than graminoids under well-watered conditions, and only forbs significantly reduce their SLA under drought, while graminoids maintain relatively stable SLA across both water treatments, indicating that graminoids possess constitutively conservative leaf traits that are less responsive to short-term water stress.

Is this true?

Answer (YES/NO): NO